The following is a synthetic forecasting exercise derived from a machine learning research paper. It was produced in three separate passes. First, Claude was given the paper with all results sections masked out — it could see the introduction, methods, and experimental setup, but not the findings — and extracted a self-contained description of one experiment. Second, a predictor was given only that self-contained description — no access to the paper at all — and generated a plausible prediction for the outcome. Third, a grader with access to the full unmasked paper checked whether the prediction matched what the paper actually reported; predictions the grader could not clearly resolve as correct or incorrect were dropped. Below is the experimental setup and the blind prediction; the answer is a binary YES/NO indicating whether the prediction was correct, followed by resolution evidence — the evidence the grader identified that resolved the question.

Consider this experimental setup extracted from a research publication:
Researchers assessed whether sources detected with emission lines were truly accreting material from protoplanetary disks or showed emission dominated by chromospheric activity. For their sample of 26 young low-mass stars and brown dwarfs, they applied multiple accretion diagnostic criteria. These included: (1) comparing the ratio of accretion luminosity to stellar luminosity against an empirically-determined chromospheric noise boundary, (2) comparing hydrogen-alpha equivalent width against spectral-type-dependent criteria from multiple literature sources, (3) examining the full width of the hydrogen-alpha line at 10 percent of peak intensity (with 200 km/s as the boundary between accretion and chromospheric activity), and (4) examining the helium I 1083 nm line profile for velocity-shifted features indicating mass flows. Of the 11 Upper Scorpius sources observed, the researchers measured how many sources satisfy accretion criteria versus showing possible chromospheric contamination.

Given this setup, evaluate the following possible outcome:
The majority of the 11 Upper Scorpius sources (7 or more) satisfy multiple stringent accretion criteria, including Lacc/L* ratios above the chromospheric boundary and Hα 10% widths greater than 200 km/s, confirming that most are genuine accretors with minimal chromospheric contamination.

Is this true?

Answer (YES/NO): NO